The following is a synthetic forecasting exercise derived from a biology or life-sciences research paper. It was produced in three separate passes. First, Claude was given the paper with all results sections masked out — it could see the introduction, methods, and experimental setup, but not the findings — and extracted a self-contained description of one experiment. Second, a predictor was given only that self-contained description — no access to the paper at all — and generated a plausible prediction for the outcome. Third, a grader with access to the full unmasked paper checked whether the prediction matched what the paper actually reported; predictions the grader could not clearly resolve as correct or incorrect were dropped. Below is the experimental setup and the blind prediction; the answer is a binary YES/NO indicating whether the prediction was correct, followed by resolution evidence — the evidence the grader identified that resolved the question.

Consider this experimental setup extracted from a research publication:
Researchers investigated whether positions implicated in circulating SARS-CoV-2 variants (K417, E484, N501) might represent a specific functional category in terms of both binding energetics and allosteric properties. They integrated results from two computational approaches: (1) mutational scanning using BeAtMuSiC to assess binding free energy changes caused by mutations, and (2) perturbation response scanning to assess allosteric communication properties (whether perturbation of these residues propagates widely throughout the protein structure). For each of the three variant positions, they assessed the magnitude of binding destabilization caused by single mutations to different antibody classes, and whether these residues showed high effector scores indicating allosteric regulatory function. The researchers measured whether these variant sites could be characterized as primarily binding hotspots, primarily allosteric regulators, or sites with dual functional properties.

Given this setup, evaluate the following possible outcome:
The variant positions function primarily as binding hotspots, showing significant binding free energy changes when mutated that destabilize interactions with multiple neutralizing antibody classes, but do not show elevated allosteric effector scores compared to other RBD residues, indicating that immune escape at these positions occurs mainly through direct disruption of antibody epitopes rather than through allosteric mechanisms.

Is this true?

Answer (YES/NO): NO